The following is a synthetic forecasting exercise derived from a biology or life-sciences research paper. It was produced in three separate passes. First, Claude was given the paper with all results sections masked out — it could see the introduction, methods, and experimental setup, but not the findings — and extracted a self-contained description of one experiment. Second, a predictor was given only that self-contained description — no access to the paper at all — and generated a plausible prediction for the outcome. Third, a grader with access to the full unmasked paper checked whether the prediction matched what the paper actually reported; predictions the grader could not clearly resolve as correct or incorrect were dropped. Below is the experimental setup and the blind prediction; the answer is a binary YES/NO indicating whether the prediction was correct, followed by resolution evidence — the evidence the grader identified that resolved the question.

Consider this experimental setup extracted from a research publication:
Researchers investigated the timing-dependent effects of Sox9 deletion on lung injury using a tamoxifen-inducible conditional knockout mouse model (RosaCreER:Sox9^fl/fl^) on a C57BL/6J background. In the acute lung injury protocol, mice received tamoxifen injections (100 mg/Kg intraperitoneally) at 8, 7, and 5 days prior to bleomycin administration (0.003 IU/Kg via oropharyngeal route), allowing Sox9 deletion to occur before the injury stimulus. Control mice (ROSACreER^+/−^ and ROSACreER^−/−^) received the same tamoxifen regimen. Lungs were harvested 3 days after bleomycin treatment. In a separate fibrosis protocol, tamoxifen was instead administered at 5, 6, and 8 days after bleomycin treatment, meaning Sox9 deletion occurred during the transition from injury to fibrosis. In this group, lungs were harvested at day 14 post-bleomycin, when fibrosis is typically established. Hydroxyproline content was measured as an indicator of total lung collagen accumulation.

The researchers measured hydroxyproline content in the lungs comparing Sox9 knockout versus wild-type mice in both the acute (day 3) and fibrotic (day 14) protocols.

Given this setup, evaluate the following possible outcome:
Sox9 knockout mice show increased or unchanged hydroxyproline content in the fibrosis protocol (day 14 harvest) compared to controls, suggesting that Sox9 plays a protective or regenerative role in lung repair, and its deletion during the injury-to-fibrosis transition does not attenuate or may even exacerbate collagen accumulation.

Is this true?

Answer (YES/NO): NO